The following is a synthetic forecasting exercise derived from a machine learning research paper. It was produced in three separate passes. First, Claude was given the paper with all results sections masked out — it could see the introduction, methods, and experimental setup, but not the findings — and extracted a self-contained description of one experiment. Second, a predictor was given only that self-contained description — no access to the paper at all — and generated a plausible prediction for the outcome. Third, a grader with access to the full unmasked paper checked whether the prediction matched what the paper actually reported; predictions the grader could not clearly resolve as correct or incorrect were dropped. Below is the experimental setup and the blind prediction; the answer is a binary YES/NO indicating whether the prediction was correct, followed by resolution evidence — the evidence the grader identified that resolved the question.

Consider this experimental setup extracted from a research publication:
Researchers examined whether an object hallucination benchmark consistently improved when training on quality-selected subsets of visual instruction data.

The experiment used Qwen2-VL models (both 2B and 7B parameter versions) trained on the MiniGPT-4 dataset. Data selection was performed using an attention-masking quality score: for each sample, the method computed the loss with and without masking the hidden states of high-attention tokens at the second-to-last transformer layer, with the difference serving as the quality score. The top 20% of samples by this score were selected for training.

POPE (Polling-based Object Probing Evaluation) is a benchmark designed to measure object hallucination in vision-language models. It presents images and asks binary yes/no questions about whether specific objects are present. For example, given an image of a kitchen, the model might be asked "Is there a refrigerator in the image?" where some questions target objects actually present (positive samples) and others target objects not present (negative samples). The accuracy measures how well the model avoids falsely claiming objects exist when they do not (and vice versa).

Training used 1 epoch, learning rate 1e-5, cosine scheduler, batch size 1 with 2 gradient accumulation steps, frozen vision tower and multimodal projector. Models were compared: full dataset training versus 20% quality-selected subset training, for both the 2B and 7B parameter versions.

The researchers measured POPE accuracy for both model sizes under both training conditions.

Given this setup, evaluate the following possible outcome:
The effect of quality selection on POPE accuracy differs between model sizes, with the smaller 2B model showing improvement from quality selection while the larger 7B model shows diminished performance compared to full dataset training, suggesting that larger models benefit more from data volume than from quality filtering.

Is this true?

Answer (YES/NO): YES